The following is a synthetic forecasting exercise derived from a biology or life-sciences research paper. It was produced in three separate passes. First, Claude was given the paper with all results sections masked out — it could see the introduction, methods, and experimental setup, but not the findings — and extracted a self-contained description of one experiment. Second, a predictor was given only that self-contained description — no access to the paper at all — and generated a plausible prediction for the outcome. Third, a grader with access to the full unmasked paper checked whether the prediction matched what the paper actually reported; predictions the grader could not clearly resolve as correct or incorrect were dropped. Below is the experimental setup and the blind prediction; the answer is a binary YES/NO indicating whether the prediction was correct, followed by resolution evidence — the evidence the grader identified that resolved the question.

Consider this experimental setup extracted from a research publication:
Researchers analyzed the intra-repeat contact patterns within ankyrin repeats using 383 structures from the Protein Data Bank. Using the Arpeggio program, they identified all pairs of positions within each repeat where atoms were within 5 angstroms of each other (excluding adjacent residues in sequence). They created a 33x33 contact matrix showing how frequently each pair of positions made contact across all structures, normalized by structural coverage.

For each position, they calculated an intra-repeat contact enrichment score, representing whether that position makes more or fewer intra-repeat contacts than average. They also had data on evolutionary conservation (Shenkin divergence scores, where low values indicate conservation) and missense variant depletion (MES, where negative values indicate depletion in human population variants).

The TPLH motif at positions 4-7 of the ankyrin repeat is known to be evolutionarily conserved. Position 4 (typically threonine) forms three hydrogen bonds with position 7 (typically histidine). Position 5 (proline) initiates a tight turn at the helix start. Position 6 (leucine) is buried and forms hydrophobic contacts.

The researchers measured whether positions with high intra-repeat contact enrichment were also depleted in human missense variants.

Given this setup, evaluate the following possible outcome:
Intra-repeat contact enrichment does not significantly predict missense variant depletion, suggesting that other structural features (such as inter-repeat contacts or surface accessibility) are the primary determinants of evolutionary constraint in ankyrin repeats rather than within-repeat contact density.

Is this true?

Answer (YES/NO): NO